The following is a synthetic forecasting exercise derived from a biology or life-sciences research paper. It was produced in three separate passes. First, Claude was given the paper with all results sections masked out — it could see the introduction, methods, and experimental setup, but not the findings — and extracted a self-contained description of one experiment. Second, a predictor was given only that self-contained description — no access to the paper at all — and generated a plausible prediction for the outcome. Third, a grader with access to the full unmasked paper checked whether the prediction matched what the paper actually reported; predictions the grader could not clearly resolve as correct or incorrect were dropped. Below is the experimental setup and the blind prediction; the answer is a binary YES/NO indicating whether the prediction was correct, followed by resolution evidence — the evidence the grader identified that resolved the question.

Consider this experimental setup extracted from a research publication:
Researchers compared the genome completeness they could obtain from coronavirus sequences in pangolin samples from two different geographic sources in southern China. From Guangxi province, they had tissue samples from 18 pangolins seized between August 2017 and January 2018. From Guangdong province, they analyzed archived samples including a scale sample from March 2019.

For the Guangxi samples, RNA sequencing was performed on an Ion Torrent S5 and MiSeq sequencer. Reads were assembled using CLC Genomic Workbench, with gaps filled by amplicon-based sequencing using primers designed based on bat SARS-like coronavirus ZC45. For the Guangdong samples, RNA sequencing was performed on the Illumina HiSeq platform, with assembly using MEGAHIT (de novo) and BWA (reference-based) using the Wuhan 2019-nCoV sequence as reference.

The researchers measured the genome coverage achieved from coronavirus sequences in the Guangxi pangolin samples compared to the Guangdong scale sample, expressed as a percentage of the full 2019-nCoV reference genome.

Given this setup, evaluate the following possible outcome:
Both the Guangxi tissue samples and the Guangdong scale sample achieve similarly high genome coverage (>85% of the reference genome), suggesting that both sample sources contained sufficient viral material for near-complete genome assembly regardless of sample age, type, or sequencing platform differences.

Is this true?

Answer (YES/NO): NO